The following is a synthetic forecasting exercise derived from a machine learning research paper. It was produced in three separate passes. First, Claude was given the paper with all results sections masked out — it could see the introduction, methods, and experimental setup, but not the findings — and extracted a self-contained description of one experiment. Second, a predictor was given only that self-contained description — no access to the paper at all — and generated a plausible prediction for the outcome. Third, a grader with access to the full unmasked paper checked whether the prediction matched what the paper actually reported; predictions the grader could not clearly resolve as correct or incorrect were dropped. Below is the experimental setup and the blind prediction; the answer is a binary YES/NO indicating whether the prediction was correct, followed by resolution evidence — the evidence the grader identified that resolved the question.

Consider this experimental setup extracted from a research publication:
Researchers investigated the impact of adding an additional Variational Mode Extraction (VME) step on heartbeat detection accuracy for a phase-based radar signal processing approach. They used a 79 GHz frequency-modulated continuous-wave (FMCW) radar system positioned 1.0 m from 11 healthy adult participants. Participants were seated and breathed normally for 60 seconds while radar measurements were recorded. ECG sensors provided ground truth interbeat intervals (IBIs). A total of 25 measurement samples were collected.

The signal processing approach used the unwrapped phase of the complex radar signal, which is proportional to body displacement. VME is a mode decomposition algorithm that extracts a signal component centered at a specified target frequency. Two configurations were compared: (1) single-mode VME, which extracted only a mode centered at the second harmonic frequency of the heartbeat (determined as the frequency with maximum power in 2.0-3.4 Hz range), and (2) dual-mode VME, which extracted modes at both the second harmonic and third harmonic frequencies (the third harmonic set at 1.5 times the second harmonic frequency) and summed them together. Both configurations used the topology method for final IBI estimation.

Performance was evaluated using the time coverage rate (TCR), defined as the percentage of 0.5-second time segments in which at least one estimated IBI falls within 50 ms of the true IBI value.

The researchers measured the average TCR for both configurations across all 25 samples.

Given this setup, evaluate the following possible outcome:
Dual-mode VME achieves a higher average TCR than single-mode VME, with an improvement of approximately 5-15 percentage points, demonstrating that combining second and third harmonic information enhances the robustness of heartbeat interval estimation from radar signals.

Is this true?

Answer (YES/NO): YES